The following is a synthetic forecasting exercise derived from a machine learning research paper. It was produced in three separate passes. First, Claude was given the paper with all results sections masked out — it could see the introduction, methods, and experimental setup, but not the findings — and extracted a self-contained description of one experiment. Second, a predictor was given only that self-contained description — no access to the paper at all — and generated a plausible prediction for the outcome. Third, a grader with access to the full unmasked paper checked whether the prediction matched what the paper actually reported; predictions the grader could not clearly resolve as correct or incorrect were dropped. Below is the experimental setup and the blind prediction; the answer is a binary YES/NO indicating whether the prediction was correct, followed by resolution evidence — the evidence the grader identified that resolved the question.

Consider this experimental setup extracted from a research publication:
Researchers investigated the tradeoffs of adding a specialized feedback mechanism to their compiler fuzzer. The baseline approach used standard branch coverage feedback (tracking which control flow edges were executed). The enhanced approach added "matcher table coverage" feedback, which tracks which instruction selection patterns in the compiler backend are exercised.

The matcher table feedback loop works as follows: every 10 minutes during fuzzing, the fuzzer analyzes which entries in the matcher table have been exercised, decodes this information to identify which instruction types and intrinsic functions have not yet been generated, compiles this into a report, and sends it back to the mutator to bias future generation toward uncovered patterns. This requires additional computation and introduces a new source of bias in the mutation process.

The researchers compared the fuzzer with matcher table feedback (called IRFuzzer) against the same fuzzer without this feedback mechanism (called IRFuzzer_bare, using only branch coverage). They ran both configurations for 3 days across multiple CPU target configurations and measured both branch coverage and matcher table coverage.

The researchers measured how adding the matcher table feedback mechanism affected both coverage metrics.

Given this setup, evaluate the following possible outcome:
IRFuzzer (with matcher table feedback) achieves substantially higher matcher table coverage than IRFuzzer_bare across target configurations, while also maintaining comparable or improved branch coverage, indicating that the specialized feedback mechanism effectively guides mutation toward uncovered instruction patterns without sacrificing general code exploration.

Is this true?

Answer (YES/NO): NO